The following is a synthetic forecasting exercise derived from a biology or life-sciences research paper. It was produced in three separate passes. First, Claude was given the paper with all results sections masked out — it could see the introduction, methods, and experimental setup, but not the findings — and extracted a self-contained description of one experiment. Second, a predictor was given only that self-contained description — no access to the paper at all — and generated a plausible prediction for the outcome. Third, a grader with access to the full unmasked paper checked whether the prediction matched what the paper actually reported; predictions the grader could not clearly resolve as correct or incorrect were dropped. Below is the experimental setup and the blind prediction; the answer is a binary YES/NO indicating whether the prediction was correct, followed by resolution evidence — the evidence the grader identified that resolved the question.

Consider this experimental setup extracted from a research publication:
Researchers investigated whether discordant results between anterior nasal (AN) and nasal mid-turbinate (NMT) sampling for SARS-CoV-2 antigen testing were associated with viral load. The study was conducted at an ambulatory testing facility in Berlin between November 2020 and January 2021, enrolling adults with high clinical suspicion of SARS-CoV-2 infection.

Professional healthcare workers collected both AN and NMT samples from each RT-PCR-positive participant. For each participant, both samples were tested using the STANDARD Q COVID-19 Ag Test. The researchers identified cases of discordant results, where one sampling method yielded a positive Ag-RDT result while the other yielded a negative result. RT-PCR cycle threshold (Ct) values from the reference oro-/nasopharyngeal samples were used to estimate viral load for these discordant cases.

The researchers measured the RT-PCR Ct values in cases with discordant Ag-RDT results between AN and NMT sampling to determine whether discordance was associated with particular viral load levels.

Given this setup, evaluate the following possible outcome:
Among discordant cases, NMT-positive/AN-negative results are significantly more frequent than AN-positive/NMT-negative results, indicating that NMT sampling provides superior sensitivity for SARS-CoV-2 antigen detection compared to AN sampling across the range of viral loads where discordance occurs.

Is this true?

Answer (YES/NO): NO